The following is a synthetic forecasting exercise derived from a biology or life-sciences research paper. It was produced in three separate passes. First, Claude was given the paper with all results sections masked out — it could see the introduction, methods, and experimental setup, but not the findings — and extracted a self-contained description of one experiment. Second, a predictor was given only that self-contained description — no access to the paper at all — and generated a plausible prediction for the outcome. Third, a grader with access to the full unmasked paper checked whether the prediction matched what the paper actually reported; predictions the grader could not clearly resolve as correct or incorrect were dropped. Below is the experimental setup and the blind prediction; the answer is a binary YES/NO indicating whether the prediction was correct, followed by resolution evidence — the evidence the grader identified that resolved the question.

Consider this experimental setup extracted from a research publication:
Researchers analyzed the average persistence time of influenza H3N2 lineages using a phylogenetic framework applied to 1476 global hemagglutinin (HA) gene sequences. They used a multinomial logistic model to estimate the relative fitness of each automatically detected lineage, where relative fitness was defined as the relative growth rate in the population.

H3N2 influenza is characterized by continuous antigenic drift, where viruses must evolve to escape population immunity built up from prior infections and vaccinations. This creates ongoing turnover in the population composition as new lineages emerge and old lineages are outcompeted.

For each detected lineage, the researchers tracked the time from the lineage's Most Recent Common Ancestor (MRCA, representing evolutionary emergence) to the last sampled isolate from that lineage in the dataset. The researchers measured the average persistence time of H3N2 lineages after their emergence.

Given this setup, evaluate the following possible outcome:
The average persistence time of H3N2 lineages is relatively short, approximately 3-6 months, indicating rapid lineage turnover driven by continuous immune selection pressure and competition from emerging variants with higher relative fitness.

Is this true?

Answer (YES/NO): NO